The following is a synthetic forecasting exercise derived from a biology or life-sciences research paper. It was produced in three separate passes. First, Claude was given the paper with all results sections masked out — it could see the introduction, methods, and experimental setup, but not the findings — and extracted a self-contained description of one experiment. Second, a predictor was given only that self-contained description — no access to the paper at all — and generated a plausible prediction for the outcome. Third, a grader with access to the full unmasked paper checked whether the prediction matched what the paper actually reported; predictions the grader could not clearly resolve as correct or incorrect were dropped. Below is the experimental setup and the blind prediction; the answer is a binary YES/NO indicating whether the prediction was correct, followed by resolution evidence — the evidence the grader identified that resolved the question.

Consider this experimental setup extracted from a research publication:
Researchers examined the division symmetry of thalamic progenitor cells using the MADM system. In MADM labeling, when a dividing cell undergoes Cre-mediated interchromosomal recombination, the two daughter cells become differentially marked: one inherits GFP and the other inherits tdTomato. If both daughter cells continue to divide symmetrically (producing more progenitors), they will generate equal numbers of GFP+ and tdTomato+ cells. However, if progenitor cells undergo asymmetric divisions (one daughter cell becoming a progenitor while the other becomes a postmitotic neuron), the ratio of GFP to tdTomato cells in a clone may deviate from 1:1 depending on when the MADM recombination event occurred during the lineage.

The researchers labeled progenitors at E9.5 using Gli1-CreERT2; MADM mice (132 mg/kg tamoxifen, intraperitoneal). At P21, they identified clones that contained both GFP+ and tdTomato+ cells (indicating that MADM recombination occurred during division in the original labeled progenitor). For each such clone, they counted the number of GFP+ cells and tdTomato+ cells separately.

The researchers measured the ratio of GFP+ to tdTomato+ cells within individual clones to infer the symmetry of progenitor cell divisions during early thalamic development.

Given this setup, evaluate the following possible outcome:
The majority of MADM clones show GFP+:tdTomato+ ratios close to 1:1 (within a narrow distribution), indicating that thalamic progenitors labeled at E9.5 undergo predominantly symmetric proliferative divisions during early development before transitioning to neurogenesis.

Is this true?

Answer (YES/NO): YES